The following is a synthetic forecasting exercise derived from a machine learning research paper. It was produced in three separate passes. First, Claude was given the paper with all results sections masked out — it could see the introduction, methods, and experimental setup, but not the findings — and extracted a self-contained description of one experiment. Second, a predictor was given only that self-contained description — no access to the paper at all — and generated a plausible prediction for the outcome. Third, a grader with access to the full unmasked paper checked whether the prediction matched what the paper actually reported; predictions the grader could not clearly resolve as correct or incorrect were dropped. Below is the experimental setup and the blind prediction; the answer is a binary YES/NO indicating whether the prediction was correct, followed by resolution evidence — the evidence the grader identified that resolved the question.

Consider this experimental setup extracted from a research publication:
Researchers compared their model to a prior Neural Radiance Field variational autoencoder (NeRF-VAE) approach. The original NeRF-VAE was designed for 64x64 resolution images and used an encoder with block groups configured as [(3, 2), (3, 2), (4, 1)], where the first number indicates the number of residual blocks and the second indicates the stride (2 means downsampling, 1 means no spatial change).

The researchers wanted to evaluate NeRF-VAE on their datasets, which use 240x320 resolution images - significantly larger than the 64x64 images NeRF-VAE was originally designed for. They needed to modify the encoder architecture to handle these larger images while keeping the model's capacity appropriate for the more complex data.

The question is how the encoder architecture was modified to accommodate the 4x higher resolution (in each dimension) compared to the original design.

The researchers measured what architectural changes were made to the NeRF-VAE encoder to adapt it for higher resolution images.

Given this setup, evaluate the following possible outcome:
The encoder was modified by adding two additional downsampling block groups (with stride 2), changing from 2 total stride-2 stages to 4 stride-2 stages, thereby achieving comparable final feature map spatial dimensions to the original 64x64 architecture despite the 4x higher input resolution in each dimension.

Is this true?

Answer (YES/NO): YES